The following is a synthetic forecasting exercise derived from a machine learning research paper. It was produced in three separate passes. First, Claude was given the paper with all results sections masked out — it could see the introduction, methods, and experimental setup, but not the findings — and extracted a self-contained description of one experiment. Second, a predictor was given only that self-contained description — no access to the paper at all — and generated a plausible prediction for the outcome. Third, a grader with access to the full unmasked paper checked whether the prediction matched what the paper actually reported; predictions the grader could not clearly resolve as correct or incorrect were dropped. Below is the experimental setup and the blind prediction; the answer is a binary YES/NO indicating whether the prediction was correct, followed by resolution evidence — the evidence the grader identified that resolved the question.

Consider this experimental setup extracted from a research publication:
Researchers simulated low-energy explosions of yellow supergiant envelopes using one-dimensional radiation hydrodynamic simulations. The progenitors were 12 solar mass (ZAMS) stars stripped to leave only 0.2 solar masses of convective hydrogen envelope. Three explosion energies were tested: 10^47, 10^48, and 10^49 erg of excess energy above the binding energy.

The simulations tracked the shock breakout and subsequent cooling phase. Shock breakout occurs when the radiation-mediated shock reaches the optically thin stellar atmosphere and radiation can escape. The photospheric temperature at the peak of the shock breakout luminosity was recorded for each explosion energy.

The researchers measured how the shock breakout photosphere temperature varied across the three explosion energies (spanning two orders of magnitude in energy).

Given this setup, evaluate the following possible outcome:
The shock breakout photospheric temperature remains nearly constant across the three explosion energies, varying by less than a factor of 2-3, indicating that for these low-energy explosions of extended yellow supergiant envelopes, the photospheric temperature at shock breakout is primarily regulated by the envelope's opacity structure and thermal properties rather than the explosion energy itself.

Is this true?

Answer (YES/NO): NO